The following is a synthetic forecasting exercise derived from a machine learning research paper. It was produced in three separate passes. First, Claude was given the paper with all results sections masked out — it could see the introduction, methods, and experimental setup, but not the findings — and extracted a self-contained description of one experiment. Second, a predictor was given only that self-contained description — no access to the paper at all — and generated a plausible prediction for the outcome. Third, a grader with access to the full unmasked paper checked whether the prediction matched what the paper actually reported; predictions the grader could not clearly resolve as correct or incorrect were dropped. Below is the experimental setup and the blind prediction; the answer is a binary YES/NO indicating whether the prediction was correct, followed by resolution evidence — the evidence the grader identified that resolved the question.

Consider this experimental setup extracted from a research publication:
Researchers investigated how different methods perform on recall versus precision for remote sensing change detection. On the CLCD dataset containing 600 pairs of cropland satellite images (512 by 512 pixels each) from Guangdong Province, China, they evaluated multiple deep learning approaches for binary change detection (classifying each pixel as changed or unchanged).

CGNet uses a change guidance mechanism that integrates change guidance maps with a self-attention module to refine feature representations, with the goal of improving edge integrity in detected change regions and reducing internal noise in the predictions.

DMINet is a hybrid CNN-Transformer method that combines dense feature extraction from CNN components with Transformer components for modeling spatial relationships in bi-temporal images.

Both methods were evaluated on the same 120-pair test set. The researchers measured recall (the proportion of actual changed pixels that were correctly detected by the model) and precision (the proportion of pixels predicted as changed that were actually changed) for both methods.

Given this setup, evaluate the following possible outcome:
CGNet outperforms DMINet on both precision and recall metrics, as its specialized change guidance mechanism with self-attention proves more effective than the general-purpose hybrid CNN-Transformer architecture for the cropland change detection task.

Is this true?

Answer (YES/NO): NO